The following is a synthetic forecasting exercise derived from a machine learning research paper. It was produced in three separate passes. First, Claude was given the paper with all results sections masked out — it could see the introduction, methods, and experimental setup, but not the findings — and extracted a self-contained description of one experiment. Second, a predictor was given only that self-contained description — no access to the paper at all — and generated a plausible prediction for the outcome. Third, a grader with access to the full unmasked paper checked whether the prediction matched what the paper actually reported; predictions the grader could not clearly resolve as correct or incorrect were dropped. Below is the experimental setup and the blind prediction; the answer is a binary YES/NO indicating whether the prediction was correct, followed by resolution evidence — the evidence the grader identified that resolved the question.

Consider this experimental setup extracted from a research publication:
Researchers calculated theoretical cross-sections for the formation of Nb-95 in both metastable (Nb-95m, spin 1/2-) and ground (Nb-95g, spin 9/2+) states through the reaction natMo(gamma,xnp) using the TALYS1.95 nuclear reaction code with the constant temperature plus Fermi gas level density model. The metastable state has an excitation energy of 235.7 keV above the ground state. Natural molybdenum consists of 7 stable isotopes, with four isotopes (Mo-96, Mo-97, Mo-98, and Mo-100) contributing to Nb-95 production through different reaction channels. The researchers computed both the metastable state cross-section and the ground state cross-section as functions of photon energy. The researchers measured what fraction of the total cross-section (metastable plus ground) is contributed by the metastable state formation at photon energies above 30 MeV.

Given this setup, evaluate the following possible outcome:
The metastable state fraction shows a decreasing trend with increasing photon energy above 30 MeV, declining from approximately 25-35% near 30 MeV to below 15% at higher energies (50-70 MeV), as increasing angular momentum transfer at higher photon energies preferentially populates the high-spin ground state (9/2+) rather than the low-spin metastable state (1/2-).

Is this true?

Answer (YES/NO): NO